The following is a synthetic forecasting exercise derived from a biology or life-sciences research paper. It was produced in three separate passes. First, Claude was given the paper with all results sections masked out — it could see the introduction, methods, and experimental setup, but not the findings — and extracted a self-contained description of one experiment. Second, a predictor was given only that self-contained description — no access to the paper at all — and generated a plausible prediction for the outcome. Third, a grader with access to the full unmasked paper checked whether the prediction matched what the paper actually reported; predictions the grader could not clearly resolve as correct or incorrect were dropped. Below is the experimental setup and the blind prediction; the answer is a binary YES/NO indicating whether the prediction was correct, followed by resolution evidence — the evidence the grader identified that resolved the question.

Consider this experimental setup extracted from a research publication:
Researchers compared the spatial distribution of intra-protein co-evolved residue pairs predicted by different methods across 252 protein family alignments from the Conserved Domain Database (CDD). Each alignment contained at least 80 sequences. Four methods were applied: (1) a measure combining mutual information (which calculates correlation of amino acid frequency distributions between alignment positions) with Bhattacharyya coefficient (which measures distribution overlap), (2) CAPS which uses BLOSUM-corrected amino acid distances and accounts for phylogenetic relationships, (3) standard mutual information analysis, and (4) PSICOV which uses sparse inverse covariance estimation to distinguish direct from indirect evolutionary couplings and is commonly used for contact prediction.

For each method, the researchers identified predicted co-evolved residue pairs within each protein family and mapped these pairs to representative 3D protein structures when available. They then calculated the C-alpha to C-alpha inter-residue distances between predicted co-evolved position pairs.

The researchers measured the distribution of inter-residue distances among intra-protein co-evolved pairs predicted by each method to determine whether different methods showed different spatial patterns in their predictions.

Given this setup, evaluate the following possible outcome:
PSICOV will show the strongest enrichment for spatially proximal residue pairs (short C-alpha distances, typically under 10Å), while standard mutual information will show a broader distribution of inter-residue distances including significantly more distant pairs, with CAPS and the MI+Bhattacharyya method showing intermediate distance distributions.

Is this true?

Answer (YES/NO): NO